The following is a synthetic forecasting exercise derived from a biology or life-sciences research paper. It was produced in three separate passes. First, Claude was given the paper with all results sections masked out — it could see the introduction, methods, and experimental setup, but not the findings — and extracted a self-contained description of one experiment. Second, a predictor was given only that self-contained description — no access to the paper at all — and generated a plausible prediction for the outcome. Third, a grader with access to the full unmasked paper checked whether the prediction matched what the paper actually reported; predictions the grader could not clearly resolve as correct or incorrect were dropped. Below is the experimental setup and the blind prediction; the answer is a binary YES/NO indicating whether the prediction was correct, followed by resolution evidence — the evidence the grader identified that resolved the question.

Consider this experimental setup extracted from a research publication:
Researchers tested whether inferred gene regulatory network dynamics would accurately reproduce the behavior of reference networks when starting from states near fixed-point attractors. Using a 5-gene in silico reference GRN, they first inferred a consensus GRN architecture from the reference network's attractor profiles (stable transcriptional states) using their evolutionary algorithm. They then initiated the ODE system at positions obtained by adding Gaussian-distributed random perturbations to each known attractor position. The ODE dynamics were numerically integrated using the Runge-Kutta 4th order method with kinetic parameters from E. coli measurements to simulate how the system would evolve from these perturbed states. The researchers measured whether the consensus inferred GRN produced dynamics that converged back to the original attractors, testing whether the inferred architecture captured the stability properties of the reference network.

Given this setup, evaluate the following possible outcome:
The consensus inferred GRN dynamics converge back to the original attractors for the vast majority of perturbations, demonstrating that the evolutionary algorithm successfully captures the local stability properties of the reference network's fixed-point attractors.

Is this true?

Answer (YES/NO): YES